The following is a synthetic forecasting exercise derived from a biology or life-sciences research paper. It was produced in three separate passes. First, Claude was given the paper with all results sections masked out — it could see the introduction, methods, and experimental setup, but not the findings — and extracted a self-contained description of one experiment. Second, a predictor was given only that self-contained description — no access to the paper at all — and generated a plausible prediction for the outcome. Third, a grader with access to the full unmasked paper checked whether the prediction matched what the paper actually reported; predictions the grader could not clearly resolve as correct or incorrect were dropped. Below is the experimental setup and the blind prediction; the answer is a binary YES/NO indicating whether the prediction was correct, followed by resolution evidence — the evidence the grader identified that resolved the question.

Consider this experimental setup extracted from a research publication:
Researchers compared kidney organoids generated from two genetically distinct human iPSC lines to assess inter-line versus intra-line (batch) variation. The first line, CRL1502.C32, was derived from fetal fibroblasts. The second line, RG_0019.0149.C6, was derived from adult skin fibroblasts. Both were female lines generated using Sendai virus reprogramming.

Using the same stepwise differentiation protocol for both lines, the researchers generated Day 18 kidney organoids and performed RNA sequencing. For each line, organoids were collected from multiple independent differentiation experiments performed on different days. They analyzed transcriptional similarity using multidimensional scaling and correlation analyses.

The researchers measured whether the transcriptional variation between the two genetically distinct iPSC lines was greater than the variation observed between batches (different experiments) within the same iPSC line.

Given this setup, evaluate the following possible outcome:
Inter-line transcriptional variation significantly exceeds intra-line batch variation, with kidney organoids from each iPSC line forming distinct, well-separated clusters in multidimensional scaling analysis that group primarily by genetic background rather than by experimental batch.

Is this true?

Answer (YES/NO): NO